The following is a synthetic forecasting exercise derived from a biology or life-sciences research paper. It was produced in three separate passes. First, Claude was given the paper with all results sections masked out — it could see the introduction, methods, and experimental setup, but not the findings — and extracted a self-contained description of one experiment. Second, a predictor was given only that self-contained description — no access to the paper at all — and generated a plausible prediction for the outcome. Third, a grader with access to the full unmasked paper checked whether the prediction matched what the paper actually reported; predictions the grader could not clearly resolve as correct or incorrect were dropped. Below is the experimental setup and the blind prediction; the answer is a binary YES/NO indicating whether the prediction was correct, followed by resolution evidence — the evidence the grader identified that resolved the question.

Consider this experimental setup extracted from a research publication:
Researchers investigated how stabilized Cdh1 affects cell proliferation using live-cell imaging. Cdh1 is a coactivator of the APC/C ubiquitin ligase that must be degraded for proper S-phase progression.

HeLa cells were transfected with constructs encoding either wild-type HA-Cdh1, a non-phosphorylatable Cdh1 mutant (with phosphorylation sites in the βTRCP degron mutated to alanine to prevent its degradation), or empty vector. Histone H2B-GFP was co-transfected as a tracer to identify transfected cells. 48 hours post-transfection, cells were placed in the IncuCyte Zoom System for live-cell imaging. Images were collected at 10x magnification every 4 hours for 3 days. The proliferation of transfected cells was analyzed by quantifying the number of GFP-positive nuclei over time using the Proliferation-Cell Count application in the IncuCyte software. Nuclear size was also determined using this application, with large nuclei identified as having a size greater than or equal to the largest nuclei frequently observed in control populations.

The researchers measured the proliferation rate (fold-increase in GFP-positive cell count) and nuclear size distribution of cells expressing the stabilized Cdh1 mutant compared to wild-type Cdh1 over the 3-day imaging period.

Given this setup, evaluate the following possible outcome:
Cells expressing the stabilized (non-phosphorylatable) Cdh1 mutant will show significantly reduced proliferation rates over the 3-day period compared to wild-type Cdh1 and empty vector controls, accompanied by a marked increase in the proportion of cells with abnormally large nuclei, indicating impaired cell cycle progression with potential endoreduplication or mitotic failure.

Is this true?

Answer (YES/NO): YES